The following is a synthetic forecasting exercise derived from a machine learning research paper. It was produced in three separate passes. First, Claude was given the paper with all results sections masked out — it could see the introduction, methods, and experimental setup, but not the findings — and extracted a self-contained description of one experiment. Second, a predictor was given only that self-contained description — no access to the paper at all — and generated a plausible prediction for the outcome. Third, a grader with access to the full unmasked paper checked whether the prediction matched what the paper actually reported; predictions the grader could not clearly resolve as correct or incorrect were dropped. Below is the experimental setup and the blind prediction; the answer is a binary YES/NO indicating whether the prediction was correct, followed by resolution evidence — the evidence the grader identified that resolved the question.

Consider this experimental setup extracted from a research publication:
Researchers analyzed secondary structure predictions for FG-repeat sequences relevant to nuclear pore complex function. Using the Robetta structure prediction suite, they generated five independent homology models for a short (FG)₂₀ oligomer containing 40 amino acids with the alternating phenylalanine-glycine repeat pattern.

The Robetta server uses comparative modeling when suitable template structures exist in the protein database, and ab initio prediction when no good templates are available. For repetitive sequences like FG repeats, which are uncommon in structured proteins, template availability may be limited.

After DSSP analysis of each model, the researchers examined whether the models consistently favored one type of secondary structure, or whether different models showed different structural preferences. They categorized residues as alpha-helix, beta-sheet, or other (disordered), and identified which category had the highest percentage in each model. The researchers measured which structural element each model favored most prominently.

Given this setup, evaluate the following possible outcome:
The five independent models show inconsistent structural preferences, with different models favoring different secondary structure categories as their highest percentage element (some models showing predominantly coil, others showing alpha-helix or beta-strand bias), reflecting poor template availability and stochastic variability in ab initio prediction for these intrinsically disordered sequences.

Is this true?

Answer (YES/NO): YES